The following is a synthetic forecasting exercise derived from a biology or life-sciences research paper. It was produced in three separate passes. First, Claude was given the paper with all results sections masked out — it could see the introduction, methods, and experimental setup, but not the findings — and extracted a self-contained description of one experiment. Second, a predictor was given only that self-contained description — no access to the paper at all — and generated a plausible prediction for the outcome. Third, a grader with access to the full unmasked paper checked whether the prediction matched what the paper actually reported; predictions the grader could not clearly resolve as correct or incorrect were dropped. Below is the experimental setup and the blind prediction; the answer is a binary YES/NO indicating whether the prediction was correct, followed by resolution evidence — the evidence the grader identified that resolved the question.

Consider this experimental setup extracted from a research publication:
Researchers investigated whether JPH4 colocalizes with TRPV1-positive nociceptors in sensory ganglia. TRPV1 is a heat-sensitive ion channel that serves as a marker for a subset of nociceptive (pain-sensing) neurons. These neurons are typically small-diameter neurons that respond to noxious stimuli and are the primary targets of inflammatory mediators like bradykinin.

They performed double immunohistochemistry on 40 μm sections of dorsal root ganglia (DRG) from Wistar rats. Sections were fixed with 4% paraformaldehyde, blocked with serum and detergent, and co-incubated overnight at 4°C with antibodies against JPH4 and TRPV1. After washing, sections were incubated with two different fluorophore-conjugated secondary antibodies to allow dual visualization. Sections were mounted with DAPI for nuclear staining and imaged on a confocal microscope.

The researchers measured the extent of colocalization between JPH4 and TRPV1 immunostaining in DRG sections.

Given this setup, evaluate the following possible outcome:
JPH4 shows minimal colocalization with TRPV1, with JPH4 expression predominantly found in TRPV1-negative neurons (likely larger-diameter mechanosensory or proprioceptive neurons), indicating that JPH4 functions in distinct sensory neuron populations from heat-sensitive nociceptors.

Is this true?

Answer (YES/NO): NO